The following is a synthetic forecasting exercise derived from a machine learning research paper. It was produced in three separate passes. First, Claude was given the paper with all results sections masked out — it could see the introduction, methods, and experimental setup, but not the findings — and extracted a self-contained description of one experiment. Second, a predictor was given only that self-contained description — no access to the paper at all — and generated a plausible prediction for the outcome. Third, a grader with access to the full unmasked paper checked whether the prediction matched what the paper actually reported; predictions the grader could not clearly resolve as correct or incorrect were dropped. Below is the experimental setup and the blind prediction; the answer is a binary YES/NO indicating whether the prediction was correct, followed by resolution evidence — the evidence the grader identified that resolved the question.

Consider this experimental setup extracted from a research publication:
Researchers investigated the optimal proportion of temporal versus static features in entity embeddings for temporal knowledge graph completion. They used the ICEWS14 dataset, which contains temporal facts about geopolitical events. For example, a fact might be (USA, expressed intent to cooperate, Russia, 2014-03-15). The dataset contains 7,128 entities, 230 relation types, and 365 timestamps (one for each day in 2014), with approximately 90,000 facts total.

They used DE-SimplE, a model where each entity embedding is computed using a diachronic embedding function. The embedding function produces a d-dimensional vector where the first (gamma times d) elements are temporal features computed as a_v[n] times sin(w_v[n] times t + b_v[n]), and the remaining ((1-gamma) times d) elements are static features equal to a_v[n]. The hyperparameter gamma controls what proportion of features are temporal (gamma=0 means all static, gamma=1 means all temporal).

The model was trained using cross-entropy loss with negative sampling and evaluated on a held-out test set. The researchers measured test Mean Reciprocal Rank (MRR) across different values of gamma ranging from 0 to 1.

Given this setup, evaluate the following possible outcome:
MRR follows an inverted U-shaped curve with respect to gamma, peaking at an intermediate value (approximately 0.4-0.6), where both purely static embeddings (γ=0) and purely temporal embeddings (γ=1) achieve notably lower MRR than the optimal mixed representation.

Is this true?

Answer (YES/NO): NO